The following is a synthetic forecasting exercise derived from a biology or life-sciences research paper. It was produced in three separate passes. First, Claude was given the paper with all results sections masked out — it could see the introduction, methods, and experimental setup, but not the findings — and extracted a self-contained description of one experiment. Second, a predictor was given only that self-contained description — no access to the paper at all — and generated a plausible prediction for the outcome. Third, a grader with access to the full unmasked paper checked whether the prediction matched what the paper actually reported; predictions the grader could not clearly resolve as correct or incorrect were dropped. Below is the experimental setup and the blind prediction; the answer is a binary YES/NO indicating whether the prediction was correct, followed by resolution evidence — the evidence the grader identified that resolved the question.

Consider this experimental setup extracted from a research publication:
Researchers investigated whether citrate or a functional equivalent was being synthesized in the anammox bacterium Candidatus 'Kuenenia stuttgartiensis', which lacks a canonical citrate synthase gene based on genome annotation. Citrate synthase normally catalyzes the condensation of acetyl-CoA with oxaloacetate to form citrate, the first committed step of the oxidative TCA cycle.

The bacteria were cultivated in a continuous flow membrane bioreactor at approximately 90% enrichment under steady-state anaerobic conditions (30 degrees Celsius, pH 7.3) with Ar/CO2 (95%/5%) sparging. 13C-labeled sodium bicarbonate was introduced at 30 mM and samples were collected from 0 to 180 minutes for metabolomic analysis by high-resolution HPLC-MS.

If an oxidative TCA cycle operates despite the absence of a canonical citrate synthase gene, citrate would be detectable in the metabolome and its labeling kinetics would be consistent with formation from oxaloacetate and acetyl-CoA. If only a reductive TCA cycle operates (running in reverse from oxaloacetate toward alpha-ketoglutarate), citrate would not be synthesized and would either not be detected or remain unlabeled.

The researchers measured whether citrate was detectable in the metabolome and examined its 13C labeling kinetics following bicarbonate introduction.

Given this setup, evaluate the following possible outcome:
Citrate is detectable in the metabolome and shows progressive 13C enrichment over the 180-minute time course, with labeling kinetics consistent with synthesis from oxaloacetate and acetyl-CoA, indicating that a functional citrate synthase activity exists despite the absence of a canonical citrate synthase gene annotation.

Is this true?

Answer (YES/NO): YES